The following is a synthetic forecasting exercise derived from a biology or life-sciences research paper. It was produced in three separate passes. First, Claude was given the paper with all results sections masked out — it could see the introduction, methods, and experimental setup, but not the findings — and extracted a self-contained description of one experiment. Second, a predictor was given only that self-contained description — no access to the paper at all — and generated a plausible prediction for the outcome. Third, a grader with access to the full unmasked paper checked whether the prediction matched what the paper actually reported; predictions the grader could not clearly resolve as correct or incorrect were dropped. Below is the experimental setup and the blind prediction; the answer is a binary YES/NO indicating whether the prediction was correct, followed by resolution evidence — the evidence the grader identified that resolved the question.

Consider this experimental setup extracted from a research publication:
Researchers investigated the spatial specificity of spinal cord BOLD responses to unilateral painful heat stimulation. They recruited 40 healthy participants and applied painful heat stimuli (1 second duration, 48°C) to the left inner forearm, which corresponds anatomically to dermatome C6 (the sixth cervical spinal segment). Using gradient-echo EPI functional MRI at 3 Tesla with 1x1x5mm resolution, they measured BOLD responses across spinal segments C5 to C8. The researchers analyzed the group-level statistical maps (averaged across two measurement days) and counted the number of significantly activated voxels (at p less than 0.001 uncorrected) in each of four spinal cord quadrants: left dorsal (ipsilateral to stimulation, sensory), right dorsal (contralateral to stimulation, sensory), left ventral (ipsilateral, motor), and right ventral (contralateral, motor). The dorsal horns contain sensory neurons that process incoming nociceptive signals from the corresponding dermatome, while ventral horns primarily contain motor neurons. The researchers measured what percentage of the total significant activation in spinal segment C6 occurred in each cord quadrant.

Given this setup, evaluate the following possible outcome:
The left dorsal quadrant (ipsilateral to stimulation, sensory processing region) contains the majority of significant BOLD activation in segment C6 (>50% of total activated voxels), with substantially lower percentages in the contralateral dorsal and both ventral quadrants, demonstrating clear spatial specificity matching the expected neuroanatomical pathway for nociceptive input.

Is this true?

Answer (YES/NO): YES